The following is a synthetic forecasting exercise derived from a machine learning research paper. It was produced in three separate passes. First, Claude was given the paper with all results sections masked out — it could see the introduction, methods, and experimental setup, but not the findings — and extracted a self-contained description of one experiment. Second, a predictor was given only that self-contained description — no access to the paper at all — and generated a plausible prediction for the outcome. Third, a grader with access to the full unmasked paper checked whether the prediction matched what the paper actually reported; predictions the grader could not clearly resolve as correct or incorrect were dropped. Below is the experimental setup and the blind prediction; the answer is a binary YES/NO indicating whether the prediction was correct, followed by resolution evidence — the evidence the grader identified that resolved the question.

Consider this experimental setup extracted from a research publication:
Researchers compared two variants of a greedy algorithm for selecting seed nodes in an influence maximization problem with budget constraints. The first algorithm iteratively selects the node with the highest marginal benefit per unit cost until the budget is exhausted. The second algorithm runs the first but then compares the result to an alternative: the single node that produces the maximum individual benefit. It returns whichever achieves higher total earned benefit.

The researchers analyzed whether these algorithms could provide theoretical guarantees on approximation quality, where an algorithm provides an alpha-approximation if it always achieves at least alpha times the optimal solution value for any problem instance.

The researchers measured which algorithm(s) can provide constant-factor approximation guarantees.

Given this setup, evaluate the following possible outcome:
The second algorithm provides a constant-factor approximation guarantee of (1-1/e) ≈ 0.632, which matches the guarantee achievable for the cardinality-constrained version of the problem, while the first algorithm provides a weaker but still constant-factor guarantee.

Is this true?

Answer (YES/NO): NO